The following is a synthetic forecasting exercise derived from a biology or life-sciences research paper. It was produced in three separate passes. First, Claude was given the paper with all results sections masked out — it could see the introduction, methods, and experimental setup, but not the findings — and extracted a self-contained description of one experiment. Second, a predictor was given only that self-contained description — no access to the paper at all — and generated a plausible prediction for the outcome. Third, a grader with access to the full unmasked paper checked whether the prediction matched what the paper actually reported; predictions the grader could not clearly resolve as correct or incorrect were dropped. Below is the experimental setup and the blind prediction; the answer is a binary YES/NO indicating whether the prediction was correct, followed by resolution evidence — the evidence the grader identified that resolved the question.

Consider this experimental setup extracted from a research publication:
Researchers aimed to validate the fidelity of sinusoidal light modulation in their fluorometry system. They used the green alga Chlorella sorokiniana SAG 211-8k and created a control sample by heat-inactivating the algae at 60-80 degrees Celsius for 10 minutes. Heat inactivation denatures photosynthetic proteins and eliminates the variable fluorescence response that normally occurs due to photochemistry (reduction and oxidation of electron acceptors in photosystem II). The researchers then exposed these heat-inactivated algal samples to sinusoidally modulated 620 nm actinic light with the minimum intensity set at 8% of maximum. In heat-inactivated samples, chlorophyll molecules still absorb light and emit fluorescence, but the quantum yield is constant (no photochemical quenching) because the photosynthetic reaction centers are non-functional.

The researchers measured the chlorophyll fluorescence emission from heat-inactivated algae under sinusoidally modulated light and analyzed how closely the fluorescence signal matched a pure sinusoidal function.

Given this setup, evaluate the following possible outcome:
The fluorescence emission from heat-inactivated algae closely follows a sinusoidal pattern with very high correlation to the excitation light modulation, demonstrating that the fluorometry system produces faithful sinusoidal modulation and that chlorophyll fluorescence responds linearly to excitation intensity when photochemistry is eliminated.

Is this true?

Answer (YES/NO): YES